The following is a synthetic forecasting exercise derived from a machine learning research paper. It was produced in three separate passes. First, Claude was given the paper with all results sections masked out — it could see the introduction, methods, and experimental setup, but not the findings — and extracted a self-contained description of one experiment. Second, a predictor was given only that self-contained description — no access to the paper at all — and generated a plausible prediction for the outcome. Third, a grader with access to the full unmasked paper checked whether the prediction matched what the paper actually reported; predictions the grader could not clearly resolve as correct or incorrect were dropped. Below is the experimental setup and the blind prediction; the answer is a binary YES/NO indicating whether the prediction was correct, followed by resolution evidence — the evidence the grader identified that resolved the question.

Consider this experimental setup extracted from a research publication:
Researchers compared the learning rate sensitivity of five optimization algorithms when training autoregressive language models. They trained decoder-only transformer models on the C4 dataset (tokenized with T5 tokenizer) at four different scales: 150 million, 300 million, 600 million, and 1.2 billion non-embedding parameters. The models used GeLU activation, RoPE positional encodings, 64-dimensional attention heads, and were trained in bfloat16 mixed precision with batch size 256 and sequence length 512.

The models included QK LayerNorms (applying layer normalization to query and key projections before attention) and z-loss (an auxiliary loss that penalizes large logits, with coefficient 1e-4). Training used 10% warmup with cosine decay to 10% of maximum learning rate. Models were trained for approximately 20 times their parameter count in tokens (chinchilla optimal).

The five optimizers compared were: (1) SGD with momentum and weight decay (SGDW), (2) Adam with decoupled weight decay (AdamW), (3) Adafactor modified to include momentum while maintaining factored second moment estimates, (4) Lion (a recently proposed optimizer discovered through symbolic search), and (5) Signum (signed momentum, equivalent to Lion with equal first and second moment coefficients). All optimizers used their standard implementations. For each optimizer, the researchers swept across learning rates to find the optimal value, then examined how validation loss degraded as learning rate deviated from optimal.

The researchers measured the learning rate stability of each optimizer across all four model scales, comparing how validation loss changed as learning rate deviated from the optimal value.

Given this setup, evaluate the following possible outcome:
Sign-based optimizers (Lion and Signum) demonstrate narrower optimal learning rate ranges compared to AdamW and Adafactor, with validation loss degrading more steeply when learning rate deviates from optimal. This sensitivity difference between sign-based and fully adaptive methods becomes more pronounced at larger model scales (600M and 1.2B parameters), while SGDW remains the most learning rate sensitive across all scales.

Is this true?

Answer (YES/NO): NO